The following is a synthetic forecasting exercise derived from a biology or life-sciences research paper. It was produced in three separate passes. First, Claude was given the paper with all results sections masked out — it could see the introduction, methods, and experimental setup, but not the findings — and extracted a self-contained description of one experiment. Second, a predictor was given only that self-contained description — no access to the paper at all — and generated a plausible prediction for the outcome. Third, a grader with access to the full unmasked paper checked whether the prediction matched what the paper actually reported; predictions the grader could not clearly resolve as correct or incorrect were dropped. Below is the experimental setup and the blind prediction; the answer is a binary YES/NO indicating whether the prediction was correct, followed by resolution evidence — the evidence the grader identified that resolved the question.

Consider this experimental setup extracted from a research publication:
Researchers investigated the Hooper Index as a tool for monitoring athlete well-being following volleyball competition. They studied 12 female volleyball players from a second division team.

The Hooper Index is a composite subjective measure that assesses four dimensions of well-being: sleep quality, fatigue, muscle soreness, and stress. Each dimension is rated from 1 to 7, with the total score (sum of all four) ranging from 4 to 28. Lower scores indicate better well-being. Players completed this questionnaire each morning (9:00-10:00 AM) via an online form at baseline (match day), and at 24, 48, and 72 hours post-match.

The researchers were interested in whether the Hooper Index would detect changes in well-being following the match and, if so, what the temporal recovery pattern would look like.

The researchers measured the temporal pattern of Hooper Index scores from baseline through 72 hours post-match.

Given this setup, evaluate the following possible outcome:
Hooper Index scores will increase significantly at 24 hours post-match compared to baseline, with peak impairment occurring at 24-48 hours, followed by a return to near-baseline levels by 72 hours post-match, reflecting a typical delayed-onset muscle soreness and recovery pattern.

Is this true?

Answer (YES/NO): NO